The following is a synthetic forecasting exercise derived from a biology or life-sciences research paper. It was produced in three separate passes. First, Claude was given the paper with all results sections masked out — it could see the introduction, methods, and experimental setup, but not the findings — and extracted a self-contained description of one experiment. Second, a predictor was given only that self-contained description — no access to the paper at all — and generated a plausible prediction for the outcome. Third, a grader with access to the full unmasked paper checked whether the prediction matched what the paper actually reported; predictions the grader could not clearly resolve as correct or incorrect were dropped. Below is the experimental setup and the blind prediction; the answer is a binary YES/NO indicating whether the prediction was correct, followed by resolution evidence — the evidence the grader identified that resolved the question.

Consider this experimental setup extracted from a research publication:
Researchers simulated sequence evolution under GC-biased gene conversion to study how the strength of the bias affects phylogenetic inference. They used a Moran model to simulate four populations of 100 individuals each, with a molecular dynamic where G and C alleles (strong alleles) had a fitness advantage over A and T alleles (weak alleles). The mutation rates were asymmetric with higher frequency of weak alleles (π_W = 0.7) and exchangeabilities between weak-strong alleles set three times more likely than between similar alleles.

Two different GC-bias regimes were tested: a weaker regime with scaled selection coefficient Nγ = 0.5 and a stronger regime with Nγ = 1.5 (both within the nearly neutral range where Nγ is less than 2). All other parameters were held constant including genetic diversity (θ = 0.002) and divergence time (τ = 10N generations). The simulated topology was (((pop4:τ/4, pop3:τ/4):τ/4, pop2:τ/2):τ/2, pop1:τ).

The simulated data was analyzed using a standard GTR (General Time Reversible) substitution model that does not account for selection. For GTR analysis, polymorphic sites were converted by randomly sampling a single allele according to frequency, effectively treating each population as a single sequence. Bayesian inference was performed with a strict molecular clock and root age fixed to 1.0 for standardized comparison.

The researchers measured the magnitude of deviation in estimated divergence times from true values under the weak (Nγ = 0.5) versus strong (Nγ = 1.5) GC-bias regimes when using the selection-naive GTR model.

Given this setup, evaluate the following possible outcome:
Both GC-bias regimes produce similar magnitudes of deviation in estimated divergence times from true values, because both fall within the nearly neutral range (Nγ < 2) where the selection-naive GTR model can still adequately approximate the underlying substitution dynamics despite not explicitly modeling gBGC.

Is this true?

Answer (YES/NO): NO